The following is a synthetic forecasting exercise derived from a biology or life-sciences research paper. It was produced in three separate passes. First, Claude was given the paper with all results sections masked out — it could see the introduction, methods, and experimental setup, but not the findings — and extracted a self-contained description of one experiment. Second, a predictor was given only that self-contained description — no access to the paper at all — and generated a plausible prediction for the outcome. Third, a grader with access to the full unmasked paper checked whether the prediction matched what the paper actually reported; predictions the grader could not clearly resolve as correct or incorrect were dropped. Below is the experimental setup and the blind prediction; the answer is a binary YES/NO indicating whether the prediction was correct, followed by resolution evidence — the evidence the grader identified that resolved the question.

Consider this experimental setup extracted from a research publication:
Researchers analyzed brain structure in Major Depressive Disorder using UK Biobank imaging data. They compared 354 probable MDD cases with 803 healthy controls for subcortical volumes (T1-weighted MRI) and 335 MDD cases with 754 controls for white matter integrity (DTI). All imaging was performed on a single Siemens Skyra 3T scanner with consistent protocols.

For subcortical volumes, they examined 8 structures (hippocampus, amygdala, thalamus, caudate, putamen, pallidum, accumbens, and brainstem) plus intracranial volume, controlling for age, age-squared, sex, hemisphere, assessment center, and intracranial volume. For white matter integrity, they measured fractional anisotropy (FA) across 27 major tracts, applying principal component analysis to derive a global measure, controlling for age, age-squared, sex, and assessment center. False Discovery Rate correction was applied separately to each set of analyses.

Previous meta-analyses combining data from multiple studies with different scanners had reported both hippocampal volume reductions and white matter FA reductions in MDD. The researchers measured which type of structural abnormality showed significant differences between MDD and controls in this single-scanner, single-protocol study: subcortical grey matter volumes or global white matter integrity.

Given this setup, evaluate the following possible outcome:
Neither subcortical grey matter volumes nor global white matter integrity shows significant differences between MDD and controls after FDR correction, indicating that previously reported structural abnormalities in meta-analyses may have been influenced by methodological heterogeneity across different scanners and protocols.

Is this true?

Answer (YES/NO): NO